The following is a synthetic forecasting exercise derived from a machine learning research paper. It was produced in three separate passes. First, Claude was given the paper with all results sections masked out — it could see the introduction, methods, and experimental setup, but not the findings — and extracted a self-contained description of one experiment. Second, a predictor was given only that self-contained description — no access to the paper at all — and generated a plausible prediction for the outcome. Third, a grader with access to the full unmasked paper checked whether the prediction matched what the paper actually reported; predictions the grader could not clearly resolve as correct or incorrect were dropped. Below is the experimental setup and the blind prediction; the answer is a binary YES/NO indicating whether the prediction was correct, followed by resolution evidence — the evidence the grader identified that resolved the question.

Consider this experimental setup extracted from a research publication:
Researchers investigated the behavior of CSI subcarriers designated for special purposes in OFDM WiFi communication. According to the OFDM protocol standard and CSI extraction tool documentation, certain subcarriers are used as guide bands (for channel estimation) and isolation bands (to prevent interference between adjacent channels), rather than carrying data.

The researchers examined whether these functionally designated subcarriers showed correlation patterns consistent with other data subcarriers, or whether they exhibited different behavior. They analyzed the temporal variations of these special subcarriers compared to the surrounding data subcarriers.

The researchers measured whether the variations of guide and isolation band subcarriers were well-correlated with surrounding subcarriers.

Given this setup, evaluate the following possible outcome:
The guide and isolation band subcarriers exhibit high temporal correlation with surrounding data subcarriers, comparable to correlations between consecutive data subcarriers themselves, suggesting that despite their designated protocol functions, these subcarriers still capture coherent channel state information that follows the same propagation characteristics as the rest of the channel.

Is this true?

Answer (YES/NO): NO